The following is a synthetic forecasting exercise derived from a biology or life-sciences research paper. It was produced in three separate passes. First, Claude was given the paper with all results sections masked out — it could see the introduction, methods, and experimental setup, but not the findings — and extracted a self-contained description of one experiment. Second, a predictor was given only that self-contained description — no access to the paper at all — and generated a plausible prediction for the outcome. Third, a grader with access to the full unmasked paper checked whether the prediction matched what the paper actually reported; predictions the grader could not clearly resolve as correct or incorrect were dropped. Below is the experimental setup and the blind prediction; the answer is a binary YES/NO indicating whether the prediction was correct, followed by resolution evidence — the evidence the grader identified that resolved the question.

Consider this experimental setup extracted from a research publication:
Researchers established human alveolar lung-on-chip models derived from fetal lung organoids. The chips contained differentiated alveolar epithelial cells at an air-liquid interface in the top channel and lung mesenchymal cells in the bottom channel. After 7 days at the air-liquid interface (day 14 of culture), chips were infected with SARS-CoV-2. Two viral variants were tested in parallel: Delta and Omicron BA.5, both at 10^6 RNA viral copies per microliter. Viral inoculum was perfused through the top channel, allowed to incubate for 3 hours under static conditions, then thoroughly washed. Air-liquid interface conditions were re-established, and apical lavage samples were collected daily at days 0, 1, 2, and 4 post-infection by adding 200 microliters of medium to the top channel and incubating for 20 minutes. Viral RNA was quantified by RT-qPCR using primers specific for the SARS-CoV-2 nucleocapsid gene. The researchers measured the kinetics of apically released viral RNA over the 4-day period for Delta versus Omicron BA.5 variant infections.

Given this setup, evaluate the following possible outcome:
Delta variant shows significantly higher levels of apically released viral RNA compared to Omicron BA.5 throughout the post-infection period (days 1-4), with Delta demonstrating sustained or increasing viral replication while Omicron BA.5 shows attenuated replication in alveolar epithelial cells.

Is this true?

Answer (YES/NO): YES